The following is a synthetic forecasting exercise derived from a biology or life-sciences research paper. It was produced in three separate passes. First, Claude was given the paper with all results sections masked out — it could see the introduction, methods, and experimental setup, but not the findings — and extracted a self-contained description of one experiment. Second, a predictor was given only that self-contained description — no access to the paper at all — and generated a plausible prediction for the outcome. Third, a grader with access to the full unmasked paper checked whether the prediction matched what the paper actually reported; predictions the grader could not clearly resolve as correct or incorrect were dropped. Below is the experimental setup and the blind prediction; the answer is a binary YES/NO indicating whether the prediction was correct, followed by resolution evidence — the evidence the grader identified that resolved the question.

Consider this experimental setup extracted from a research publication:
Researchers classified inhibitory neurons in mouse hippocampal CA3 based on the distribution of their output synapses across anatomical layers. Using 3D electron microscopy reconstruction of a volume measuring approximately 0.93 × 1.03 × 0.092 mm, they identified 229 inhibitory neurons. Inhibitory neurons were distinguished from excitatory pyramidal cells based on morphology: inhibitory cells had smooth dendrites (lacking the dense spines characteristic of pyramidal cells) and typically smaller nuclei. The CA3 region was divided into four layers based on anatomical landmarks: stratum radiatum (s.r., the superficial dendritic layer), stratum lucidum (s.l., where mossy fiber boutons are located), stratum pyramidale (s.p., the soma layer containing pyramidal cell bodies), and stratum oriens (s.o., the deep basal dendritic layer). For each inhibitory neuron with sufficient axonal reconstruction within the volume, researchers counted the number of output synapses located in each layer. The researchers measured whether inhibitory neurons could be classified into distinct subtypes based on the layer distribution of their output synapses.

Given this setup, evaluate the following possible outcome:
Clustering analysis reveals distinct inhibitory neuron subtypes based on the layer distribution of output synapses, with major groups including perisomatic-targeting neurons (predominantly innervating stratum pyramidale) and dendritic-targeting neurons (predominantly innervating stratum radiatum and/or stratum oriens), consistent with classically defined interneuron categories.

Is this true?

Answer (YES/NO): YES